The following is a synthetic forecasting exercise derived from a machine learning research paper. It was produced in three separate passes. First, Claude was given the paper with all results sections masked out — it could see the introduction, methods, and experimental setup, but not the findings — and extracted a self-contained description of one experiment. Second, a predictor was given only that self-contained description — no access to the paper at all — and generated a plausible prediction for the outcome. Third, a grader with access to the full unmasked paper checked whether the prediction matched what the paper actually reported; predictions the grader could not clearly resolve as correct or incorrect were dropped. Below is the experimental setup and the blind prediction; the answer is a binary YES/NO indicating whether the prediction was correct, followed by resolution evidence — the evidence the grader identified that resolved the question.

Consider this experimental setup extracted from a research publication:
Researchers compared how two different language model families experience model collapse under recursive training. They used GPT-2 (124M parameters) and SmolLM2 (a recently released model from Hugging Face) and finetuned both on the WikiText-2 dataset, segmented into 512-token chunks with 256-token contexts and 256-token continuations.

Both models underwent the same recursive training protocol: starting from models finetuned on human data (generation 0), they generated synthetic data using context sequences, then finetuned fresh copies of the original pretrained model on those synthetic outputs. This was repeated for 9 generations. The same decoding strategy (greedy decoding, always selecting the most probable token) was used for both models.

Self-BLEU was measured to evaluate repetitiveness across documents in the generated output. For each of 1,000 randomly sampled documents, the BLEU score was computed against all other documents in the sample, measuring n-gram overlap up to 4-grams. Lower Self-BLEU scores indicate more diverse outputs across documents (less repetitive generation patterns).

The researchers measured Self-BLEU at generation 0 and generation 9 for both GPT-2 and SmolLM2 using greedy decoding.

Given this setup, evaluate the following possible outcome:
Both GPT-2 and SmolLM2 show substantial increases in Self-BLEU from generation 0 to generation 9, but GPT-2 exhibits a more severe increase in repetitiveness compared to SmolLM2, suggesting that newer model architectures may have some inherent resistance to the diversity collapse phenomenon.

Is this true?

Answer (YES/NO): NO